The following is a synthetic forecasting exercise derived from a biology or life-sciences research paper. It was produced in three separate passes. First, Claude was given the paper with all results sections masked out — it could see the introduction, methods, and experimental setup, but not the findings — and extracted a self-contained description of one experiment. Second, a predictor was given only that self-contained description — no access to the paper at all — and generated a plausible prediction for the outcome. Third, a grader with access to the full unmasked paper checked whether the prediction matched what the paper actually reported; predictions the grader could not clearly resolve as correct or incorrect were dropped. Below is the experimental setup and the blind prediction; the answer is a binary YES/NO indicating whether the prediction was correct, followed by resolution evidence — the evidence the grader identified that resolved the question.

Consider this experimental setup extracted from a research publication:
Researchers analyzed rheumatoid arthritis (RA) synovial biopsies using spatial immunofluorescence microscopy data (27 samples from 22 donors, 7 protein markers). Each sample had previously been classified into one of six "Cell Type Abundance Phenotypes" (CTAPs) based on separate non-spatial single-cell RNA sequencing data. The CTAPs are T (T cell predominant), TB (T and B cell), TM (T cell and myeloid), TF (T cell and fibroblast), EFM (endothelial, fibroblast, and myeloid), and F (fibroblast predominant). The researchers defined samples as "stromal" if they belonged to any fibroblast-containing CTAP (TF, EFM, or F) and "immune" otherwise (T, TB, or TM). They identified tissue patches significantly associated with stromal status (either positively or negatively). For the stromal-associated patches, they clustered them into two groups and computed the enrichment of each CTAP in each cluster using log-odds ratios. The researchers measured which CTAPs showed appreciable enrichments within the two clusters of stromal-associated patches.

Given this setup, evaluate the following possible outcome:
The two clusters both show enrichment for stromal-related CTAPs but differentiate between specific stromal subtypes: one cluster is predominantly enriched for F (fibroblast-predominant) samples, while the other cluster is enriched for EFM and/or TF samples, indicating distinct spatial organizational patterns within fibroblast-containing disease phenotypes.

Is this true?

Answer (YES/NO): NO